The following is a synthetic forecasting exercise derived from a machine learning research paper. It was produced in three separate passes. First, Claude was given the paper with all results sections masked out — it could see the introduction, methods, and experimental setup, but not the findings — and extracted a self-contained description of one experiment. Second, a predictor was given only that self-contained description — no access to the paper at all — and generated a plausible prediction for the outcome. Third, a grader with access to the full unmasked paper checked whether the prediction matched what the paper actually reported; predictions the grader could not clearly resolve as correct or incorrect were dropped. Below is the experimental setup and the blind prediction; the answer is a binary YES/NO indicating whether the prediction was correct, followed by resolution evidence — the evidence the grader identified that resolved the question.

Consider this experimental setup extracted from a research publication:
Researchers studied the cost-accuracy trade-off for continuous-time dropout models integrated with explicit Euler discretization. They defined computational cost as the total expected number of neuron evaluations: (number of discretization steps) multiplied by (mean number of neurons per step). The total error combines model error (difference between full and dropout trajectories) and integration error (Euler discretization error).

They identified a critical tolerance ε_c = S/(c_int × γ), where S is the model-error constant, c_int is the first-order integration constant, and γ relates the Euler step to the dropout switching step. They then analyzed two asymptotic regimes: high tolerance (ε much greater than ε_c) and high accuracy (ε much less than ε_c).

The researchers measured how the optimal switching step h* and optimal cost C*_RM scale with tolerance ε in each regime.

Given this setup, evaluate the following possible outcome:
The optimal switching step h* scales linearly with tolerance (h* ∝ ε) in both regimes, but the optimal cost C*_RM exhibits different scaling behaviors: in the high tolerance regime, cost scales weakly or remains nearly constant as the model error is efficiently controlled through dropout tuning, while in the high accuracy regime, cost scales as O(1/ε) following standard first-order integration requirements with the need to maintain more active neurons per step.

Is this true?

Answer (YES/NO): NO